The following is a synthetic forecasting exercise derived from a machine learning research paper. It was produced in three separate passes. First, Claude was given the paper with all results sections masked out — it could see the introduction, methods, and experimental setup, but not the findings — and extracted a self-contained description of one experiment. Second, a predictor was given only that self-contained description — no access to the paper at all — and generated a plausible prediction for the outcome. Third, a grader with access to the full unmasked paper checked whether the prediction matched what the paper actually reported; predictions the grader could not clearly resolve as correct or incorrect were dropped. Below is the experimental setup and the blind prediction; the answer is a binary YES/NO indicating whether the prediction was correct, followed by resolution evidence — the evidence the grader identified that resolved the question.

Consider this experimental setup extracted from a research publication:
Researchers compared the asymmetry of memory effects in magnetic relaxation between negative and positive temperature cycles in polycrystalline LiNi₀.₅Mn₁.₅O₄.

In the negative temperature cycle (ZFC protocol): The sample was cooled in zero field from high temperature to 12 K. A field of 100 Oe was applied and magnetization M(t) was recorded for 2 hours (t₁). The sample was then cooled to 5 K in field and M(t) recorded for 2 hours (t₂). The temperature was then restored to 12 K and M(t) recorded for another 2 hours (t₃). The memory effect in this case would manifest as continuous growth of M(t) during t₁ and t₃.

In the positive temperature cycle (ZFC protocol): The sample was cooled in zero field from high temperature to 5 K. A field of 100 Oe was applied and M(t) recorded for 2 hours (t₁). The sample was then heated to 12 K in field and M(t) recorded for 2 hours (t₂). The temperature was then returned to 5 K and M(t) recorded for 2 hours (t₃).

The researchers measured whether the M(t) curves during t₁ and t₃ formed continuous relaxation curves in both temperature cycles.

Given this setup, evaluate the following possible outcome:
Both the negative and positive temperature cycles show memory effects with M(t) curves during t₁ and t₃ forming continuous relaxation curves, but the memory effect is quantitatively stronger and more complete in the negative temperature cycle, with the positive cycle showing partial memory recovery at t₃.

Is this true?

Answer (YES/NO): NO